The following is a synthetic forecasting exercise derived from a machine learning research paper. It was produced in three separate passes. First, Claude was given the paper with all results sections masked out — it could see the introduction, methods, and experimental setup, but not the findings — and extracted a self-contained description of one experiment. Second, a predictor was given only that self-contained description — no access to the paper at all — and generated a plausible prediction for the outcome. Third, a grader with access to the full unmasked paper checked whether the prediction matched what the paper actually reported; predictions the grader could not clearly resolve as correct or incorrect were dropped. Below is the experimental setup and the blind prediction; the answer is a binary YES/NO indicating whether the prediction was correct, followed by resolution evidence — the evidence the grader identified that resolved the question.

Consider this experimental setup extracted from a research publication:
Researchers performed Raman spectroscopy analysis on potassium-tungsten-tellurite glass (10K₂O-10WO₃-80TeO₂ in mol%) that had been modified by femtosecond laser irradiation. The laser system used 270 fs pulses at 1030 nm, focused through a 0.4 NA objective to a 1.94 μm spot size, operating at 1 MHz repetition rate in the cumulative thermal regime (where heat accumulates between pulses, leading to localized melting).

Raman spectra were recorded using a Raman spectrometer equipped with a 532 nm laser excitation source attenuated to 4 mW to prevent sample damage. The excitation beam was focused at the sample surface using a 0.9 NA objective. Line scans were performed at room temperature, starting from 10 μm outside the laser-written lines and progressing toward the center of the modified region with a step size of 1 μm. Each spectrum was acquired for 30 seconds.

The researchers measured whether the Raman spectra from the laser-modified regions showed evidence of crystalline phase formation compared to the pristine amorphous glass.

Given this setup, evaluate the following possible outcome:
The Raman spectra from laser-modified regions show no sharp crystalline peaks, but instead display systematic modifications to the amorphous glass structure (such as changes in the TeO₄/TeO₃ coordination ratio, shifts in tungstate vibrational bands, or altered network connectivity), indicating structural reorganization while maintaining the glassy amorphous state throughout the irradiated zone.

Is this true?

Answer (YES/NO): NO